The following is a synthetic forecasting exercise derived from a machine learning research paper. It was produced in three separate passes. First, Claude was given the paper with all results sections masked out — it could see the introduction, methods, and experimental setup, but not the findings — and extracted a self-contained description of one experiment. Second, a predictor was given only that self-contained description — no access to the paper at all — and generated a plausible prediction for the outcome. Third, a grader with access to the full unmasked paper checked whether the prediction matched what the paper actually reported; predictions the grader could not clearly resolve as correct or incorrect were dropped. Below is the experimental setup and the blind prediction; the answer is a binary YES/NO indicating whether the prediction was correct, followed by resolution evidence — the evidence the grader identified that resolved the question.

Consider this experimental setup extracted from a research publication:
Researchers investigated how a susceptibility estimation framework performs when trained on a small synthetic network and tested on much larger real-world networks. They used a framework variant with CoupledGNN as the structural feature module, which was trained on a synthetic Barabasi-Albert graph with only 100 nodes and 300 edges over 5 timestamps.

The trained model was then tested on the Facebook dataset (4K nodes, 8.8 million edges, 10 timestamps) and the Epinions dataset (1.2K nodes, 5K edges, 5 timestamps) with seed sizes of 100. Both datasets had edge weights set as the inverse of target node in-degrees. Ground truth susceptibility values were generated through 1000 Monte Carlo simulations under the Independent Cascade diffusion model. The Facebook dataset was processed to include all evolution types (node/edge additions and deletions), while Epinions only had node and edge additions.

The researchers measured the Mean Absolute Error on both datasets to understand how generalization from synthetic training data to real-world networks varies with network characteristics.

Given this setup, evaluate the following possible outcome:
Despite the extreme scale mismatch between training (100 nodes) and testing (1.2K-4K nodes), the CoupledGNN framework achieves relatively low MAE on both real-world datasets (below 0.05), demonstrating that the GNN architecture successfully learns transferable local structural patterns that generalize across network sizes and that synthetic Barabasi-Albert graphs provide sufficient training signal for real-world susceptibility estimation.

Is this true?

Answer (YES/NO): NO